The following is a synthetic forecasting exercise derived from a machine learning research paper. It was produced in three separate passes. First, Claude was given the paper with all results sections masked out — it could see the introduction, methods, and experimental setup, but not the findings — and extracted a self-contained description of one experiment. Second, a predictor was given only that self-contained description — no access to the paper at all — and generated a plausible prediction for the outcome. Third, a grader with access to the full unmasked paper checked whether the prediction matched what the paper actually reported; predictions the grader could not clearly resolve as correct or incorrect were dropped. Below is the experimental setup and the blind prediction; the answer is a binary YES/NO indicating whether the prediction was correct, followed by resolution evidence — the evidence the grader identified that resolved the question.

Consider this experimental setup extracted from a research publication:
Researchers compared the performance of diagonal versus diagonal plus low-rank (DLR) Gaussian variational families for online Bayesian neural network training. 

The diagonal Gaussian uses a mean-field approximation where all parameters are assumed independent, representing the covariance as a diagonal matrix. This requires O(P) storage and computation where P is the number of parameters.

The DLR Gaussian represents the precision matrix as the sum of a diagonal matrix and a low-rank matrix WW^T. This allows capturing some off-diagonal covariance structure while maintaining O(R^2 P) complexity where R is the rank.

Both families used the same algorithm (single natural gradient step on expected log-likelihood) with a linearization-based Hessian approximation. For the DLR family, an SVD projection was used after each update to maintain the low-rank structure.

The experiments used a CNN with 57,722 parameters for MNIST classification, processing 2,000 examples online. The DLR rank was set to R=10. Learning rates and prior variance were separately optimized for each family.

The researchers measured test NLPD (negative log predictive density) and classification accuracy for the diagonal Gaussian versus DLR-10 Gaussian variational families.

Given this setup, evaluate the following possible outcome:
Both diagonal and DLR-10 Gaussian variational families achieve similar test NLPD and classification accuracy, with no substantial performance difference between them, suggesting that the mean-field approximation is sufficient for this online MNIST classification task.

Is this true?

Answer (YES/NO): NO